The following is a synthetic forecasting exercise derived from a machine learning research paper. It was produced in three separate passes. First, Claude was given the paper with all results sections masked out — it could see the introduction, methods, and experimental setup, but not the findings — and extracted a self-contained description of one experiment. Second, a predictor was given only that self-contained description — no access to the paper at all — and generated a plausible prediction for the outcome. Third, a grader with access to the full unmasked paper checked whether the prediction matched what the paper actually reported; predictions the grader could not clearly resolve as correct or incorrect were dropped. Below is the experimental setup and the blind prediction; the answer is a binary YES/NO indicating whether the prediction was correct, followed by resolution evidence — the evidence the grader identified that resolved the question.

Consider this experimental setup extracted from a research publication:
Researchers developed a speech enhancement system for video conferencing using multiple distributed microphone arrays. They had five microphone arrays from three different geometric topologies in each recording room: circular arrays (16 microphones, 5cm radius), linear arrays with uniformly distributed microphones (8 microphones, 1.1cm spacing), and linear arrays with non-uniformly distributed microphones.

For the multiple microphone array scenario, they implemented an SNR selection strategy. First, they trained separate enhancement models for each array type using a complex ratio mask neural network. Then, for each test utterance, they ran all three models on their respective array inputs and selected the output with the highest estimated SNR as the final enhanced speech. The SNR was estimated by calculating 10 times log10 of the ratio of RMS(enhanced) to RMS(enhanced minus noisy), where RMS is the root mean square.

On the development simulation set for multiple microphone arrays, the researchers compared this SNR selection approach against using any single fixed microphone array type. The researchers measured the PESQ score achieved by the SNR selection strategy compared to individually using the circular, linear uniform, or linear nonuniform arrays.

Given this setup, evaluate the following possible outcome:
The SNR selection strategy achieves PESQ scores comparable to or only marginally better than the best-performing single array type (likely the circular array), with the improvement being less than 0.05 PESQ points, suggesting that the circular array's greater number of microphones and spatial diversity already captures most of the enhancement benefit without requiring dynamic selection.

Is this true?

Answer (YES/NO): NO